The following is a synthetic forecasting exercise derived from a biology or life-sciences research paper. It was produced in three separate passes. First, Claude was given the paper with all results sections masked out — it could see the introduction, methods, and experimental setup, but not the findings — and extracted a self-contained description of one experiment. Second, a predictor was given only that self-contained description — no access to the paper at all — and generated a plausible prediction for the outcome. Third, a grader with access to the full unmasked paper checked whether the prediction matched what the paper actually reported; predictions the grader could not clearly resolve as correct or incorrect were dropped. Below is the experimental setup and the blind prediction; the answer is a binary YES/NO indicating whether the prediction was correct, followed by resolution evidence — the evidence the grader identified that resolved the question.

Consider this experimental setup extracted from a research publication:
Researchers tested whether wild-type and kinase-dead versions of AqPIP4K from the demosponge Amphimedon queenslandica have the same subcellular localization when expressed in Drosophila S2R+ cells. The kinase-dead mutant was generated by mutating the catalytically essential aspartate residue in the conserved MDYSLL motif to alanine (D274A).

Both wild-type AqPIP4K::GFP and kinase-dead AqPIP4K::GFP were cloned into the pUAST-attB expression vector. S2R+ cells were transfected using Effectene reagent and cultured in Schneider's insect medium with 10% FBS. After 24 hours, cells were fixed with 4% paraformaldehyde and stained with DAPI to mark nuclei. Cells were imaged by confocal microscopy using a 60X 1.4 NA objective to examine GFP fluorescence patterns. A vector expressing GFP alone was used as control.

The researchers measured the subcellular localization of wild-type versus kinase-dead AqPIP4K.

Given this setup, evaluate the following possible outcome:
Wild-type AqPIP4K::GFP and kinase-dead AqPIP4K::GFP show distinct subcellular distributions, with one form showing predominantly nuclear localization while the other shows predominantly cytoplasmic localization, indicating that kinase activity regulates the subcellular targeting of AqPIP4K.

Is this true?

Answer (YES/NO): NO